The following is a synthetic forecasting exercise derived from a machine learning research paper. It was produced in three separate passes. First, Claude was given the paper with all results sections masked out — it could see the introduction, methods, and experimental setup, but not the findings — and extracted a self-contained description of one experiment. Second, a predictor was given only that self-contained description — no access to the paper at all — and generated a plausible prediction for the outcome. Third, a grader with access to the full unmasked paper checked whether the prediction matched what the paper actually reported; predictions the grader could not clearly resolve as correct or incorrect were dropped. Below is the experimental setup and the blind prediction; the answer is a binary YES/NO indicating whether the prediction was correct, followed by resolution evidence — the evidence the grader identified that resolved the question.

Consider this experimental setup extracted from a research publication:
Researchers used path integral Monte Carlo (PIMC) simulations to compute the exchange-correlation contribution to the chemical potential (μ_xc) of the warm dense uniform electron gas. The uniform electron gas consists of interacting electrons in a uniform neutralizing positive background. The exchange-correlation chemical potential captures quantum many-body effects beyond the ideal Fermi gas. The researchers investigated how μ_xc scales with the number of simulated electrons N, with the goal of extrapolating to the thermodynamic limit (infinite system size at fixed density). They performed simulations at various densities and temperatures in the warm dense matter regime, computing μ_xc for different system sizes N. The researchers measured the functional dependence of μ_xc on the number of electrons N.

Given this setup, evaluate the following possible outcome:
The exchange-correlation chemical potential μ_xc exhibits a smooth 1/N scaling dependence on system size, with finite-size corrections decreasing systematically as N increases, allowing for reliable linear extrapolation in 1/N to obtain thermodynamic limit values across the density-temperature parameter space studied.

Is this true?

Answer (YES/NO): YES